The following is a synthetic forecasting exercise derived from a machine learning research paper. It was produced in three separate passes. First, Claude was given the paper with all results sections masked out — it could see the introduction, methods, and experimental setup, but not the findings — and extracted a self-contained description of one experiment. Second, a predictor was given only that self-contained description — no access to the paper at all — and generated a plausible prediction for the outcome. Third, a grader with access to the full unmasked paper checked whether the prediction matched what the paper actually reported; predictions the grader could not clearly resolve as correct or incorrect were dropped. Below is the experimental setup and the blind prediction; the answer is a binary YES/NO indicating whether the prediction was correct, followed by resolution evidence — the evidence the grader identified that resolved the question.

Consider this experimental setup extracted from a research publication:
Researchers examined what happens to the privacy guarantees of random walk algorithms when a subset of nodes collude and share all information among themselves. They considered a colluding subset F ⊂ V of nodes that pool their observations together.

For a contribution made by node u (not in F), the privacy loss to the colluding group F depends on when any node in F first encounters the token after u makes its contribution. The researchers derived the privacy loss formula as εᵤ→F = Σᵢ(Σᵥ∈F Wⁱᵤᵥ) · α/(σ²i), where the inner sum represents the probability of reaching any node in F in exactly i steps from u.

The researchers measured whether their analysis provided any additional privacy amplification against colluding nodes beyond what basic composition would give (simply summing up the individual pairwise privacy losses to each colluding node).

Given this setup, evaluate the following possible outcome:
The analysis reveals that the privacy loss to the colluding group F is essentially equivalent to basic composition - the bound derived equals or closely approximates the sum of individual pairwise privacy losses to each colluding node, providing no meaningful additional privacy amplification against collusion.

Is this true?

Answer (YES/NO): YES